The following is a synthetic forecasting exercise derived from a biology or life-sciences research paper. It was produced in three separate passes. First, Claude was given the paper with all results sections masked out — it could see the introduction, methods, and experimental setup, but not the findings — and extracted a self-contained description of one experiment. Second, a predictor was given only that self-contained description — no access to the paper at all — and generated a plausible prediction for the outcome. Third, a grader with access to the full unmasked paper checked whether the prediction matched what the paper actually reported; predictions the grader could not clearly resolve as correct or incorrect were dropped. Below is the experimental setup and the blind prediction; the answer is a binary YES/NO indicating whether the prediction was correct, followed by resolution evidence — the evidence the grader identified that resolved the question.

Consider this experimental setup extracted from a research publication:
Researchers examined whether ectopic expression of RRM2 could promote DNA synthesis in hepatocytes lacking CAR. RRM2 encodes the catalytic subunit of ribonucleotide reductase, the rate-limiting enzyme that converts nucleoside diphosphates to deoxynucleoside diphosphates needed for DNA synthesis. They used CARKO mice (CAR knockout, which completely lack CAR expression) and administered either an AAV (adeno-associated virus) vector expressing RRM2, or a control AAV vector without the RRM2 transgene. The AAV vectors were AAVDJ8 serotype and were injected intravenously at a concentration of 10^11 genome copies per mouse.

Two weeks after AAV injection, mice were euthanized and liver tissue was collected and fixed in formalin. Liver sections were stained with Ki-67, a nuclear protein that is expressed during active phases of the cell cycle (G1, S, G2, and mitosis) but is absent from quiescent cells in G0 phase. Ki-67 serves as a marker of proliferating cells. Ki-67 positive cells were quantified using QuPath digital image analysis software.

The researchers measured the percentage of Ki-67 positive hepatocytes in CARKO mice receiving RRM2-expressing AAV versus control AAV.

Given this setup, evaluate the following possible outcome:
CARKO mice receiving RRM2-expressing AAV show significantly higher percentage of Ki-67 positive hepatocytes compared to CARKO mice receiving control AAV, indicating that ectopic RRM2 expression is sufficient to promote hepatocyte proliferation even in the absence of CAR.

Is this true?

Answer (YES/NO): YES